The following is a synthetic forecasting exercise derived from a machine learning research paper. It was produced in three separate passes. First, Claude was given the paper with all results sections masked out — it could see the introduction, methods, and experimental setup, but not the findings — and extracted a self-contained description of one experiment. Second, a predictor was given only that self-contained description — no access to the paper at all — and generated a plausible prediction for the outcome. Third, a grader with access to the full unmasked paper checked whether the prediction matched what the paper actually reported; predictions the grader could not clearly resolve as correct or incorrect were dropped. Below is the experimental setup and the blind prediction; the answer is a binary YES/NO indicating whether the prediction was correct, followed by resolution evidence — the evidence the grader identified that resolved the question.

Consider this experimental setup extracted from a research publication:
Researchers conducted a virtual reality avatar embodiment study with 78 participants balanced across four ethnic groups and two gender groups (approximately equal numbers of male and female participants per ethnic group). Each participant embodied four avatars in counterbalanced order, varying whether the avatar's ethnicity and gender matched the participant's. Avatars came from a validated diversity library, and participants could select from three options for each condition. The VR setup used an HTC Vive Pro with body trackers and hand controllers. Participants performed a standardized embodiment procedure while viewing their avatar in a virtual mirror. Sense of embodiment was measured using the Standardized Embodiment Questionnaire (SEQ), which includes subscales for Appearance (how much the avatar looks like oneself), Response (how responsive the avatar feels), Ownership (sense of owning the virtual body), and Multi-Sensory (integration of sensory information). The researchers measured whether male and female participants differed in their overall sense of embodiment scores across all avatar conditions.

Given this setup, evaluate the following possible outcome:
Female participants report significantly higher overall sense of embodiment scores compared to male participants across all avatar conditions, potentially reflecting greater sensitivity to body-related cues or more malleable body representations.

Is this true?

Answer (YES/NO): NO